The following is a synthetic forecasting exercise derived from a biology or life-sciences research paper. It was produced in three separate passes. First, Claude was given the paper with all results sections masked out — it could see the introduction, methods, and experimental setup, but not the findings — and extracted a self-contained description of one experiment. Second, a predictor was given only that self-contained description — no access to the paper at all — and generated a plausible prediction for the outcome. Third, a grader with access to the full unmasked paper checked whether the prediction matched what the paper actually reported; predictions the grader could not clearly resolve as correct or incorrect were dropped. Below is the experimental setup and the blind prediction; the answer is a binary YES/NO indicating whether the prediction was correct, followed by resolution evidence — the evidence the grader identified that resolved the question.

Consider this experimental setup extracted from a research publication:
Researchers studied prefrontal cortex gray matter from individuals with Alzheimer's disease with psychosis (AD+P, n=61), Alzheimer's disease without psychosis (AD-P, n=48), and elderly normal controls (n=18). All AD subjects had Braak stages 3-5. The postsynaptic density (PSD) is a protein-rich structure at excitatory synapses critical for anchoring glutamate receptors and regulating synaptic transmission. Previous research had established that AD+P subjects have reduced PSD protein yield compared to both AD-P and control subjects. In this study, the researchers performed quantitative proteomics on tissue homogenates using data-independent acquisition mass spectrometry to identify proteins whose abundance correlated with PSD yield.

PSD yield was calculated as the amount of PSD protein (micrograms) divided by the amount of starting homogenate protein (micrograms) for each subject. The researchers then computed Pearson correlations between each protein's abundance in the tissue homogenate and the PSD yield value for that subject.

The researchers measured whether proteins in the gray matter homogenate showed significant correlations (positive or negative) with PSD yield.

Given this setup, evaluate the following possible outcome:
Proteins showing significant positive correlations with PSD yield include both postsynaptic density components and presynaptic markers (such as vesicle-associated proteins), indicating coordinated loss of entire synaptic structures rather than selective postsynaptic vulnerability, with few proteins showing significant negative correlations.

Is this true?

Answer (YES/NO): NO